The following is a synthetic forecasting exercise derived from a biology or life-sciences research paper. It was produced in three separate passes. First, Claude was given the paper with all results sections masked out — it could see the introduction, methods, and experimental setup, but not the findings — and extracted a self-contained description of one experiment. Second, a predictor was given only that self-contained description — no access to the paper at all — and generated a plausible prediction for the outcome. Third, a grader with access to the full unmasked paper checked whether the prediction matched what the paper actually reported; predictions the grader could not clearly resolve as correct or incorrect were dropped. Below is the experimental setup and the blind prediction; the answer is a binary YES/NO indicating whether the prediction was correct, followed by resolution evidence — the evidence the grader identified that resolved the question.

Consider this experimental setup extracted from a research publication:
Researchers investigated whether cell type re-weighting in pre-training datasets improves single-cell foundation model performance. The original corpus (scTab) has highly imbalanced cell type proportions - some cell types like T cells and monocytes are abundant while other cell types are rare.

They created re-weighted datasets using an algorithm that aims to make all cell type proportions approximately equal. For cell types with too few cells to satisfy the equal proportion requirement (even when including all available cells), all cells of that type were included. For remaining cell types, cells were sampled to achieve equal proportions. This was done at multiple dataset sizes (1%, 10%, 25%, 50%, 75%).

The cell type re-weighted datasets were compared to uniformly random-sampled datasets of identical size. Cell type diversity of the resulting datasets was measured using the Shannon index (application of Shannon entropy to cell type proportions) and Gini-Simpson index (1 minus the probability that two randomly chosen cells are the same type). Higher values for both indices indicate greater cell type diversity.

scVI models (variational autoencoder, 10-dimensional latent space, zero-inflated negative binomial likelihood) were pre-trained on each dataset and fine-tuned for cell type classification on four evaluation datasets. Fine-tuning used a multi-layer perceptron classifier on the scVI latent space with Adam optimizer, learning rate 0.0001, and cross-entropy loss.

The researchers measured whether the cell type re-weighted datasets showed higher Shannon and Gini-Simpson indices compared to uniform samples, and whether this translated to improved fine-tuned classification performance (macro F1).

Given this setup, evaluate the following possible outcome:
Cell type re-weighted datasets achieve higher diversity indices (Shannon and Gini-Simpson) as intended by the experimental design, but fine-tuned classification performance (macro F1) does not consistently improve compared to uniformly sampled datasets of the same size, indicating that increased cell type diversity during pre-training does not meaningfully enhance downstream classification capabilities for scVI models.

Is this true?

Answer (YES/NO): YES